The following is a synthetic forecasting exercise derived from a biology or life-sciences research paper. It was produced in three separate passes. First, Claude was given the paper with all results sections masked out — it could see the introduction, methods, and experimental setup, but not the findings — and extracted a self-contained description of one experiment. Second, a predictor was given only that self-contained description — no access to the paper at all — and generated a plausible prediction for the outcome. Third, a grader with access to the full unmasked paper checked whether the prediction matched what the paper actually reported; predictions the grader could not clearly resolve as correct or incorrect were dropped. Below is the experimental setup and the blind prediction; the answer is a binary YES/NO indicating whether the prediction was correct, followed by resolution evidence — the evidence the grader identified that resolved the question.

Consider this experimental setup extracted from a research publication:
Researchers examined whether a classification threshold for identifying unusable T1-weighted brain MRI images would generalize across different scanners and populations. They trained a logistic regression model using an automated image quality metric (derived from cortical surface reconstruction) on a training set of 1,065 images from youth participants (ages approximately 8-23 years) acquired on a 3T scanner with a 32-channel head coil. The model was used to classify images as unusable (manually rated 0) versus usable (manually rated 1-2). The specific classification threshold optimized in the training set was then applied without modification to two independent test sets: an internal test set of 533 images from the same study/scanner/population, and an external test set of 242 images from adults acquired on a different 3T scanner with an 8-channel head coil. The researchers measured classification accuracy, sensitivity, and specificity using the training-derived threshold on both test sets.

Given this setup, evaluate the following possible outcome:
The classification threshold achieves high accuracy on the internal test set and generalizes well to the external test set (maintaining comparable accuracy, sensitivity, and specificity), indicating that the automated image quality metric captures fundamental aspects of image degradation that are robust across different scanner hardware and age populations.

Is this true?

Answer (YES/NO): NO